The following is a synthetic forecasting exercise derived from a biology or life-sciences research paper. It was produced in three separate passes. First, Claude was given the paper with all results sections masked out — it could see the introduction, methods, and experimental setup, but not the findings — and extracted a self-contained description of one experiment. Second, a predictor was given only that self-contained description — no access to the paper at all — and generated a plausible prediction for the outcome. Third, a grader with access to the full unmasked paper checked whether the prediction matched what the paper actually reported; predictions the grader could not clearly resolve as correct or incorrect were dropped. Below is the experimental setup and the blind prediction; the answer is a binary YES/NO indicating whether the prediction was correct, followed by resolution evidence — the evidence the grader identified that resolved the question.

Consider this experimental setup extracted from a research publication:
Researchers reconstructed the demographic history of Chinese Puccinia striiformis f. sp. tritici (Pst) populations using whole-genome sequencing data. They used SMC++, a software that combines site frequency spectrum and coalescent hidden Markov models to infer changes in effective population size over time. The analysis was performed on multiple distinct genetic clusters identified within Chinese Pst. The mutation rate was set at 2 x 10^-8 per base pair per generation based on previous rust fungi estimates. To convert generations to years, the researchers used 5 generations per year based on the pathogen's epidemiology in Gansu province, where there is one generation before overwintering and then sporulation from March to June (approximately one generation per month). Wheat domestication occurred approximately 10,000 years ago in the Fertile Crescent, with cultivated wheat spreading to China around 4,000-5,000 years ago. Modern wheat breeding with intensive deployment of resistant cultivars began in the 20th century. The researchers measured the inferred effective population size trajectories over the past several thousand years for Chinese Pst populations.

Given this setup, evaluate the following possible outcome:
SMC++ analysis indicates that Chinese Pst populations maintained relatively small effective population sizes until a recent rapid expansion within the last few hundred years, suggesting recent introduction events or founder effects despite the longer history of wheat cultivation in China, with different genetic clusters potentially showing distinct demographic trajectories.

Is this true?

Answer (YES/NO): NO